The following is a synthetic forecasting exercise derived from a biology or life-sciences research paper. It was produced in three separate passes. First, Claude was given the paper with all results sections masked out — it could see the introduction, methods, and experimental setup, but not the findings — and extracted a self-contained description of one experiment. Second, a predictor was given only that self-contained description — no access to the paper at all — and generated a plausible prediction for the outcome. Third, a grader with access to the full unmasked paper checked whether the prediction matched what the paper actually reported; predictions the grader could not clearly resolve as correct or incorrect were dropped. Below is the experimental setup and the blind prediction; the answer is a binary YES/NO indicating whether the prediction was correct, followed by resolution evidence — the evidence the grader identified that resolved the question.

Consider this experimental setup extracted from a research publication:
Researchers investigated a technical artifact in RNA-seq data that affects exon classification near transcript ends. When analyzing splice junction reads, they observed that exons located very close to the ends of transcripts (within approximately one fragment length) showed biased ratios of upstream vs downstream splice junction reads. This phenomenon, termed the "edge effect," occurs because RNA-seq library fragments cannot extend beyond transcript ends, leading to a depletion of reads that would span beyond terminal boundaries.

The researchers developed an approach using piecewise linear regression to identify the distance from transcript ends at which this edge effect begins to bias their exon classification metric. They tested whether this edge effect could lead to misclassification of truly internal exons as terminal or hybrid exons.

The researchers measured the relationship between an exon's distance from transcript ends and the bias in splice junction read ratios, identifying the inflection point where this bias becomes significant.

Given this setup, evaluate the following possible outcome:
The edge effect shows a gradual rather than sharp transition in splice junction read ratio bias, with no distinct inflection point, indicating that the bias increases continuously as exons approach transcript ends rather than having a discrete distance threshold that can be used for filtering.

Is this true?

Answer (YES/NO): NO